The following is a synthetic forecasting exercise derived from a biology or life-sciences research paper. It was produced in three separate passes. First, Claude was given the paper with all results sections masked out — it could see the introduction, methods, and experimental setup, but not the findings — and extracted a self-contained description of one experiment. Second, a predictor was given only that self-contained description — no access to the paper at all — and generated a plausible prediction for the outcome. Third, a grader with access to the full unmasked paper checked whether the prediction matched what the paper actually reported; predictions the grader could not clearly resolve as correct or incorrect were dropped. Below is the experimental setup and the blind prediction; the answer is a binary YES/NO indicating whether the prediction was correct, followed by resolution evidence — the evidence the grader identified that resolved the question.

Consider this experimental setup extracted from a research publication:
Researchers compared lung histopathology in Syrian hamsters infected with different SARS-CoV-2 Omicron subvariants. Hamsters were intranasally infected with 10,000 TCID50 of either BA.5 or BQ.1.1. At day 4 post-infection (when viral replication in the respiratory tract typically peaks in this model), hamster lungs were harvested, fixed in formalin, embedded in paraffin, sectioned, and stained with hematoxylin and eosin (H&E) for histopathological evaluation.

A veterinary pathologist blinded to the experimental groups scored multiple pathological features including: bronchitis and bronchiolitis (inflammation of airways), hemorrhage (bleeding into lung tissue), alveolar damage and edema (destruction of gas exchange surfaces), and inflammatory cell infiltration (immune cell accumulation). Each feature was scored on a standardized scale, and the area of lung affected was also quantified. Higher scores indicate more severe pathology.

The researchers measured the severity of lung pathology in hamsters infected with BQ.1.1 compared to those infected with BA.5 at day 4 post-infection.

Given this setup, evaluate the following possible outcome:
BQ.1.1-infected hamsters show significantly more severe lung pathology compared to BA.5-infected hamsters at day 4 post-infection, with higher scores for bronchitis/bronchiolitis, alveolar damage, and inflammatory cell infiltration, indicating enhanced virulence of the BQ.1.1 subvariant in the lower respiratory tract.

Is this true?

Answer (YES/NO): NO